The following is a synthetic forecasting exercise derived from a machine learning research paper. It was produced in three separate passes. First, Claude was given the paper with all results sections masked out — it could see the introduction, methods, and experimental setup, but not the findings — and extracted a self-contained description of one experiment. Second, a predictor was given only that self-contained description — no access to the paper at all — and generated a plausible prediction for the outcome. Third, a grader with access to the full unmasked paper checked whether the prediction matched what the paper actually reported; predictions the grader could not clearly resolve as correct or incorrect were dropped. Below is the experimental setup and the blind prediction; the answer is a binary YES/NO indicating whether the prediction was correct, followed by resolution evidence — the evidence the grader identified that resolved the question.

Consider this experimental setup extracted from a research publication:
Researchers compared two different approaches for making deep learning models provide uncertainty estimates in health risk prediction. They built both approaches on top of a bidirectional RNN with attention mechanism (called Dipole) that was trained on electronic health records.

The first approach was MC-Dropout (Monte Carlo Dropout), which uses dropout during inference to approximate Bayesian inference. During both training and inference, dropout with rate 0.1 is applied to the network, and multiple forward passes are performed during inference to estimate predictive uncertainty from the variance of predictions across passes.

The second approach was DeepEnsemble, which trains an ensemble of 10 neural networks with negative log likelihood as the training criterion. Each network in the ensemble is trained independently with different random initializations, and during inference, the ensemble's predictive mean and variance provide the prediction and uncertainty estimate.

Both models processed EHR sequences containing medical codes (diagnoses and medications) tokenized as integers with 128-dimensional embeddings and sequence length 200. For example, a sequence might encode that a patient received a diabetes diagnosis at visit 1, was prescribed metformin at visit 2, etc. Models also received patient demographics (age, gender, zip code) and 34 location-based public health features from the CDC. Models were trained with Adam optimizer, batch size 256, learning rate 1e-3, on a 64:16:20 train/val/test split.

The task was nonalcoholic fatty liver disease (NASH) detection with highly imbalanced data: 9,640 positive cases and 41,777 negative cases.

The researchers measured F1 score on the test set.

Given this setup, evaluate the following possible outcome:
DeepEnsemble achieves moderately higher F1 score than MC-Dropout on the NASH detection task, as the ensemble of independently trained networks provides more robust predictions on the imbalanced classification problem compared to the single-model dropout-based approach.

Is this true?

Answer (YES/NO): NO